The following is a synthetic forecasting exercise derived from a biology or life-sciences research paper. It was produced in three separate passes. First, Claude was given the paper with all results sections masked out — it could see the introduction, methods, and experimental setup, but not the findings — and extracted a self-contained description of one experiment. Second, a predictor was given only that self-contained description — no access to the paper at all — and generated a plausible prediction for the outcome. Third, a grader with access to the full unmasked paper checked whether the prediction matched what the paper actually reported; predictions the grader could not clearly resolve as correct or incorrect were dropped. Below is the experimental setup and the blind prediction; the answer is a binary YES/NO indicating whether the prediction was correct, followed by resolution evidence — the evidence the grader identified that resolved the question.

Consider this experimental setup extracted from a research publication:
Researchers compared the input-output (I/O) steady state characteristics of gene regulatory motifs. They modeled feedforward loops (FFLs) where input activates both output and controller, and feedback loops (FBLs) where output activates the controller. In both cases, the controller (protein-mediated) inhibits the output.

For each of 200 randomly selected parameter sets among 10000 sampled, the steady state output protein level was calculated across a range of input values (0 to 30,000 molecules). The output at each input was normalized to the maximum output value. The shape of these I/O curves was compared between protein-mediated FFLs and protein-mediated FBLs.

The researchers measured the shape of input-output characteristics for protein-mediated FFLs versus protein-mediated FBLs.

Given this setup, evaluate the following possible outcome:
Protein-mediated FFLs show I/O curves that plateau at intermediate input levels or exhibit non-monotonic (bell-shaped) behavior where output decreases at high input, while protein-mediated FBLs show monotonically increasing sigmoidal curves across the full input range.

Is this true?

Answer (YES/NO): YES